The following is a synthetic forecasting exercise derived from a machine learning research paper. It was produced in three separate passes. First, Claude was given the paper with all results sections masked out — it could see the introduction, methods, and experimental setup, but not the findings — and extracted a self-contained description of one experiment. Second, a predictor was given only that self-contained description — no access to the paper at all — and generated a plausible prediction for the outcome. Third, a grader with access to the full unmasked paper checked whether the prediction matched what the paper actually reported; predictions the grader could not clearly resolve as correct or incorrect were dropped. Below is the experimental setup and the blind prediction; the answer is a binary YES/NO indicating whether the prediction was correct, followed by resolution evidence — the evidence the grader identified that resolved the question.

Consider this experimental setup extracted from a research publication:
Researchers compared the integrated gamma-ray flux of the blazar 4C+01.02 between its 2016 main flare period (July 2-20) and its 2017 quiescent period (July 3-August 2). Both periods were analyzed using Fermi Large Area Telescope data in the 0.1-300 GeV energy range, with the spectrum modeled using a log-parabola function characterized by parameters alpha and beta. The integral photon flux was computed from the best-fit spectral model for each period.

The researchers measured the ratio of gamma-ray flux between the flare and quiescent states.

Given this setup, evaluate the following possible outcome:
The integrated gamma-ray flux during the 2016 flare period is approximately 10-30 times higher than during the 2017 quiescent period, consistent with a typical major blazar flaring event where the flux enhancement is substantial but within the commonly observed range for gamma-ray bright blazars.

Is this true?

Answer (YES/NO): YES